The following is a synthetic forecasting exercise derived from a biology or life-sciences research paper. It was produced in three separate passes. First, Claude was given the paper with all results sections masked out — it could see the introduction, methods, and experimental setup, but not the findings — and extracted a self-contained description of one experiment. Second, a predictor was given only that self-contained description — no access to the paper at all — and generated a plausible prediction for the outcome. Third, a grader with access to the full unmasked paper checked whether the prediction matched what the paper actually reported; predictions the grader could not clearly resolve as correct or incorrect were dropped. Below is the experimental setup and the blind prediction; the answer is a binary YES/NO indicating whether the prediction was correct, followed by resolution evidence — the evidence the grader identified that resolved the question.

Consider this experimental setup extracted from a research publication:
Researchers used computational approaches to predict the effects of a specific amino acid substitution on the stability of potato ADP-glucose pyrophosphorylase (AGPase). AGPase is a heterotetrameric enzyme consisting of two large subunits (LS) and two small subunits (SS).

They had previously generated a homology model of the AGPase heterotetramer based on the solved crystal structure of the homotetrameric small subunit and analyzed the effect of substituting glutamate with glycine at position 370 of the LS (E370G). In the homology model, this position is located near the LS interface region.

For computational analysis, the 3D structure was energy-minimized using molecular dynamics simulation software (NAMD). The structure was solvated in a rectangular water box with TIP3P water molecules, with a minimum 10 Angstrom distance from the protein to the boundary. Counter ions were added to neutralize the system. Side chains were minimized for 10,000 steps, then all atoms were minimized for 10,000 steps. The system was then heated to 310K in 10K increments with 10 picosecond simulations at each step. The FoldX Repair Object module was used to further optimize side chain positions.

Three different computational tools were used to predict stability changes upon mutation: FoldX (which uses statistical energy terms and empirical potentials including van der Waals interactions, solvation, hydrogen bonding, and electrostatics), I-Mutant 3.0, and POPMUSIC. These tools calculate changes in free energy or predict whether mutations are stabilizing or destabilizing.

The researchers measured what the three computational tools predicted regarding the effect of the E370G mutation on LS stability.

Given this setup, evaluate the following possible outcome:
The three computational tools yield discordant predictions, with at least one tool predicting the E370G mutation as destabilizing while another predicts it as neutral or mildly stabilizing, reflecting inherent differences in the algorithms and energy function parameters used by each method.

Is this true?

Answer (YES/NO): NO